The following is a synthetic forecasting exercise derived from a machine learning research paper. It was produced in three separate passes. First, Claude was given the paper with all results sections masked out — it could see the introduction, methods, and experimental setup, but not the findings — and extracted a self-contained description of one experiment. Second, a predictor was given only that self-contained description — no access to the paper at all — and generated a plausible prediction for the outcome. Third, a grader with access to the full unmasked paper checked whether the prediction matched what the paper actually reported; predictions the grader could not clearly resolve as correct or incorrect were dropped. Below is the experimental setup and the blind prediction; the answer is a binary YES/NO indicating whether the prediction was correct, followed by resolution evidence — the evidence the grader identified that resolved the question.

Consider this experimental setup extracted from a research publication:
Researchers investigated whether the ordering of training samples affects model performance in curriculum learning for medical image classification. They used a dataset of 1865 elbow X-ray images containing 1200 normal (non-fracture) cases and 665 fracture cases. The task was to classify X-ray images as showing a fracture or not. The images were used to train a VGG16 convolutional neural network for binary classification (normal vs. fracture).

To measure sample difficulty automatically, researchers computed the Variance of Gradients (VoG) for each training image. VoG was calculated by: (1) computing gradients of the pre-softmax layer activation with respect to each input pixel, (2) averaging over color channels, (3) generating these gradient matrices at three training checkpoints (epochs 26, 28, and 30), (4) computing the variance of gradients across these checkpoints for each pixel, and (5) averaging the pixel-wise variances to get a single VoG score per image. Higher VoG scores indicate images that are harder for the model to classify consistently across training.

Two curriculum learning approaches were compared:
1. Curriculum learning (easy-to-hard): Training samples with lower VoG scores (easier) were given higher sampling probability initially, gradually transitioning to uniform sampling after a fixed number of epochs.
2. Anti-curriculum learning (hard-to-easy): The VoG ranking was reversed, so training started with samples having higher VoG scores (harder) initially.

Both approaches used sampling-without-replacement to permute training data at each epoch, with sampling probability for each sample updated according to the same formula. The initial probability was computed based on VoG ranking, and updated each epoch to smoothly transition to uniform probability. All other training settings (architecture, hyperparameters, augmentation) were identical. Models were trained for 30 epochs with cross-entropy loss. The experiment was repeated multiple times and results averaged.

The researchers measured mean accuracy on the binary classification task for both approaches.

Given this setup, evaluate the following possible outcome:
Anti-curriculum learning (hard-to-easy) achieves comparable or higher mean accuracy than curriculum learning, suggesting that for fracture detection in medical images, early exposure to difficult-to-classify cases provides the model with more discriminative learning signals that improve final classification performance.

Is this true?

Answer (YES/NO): NO